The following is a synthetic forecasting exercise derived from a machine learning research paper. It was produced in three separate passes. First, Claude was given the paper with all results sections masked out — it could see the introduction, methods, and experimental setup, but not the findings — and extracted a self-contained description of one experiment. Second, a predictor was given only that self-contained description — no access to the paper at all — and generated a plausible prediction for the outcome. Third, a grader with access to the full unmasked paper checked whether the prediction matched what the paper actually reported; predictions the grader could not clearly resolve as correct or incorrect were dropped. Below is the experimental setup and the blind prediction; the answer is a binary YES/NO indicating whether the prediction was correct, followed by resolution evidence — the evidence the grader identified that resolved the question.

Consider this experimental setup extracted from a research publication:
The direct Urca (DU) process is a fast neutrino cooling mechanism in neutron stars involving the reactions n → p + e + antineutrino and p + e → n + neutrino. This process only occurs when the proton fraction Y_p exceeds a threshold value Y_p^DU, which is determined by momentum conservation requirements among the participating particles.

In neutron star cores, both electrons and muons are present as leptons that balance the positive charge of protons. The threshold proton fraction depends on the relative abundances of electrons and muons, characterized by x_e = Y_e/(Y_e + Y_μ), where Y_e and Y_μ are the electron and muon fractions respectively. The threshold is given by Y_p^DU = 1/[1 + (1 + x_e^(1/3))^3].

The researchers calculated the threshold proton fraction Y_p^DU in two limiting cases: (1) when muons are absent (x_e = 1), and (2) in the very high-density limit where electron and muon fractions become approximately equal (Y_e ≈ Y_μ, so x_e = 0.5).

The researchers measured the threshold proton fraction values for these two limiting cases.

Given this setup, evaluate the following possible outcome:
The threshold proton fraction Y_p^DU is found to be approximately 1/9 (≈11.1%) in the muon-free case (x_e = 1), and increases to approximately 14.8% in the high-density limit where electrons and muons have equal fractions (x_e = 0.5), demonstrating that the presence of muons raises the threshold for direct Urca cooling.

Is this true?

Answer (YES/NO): YES